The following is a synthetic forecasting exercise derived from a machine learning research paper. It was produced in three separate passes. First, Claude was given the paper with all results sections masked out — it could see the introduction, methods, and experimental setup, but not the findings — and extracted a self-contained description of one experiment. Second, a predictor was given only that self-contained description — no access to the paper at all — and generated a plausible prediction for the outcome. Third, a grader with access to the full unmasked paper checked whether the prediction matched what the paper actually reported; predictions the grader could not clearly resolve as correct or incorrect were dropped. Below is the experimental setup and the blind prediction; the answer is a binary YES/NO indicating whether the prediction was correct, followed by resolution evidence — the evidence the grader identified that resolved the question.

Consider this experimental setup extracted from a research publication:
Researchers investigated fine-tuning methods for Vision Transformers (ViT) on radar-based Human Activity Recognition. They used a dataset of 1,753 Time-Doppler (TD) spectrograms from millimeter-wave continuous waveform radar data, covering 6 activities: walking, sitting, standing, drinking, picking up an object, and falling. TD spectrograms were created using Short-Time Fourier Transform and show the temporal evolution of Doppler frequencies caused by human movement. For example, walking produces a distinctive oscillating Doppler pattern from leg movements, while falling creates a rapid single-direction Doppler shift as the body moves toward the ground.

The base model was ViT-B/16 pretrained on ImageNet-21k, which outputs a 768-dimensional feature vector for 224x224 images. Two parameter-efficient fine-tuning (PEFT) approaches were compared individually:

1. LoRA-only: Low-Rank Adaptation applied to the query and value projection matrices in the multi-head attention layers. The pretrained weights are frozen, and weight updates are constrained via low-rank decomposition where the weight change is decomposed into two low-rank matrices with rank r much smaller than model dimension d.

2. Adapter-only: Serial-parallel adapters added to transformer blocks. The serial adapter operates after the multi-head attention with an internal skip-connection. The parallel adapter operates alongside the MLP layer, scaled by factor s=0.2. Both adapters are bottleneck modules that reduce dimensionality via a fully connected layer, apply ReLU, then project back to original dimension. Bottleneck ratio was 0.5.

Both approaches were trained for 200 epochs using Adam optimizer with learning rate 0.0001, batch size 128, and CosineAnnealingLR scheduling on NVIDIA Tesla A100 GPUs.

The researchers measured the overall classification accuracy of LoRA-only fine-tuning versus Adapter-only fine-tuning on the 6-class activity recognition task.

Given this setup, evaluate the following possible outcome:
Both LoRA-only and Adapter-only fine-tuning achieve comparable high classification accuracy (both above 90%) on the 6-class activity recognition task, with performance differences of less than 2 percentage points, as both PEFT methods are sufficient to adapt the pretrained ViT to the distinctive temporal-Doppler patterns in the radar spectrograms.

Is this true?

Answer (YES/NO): YES